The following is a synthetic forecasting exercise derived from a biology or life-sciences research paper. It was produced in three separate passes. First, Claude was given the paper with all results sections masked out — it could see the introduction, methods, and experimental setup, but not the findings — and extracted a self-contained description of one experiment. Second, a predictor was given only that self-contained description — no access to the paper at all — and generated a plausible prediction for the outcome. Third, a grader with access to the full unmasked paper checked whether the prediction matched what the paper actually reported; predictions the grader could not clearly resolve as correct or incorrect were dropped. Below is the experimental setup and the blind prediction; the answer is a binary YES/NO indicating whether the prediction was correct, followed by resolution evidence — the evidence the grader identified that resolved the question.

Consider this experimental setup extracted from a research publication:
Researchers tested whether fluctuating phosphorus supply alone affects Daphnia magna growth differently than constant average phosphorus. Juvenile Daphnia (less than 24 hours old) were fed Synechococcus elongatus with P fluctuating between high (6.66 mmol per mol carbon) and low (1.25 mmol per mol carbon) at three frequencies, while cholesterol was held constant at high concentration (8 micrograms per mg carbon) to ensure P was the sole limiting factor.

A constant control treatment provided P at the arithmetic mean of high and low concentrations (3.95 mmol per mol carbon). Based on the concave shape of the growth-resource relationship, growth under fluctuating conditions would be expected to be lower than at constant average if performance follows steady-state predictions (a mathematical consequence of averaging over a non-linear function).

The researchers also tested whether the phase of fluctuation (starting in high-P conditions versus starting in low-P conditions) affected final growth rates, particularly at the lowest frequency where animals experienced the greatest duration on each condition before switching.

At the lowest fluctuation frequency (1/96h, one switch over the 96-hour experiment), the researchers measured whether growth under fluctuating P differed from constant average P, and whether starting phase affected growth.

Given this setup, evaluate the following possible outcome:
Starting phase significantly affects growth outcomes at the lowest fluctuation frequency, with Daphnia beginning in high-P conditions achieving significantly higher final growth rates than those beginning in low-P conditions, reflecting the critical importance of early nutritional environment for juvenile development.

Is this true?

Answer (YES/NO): YES